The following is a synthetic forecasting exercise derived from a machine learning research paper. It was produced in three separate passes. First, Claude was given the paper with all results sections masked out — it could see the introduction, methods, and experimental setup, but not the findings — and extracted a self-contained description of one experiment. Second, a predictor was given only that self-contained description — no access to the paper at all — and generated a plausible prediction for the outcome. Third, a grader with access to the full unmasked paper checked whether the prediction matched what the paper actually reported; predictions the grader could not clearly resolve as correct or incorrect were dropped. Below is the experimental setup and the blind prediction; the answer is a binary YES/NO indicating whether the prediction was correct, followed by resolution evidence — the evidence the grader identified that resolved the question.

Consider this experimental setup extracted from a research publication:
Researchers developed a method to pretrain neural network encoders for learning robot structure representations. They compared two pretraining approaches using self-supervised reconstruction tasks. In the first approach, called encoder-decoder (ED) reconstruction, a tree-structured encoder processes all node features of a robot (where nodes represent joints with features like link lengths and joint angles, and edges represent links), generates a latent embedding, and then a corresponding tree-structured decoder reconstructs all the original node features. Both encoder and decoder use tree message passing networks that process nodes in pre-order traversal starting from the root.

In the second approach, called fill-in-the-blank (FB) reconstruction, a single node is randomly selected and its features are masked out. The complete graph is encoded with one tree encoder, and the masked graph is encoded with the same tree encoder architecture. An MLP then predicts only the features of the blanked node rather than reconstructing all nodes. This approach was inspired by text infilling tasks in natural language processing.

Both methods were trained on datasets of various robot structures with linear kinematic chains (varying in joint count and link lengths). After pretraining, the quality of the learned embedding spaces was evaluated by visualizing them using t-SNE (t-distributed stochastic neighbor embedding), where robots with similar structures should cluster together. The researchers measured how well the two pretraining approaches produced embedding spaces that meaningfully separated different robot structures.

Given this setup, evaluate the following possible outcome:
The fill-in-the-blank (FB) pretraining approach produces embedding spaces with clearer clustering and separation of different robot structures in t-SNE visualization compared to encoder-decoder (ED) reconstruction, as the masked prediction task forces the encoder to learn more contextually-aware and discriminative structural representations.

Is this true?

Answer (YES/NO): YES